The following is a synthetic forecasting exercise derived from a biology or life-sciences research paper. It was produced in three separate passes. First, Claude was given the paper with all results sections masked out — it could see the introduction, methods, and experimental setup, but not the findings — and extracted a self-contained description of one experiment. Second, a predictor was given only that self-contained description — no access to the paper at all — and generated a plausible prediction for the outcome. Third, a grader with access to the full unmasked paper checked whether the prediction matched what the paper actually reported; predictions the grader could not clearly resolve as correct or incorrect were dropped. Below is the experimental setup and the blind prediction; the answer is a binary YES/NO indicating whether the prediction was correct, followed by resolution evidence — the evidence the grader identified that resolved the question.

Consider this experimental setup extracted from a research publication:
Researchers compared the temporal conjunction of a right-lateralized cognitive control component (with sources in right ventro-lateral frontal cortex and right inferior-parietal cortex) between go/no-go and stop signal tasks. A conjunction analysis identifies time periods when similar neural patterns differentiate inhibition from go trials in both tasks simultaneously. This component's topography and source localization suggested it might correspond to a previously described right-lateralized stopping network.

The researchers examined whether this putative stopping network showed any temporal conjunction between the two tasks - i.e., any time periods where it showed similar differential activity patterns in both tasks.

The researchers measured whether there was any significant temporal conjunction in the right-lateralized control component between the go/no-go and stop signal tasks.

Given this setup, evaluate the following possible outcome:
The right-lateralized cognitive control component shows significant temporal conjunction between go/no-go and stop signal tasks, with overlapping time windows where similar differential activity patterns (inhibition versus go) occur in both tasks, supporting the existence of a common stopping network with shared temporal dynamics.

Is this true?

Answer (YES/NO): NO